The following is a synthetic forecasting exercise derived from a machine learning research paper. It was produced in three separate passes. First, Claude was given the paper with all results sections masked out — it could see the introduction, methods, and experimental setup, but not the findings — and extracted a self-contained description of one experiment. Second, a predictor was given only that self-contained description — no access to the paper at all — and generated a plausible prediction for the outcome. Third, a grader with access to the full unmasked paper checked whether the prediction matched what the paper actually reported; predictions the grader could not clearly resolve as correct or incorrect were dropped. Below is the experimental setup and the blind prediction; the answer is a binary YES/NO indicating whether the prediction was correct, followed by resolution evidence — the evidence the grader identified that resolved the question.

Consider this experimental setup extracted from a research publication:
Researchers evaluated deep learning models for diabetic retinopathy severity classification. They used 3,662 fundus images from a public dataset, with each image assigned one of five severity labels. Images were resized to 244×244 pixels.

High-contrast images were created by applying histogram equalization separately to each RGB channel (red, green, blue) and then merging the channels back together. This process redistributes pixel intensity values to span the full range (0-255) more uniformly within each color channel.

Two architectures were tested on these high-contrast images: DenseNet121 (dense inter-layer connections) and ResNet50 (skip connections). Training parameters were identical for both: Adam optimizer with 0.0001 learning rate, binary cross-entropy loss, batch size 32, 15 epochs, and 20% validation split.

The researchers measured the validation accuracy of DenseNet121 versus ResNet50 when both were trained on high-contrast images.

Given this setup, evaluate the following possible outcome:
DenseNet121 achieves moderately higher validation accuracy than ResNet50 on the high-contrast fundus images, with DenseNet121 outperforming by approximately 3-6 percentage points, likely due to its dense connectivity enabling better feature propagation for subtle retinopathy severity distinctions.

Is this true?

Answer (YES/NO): NO